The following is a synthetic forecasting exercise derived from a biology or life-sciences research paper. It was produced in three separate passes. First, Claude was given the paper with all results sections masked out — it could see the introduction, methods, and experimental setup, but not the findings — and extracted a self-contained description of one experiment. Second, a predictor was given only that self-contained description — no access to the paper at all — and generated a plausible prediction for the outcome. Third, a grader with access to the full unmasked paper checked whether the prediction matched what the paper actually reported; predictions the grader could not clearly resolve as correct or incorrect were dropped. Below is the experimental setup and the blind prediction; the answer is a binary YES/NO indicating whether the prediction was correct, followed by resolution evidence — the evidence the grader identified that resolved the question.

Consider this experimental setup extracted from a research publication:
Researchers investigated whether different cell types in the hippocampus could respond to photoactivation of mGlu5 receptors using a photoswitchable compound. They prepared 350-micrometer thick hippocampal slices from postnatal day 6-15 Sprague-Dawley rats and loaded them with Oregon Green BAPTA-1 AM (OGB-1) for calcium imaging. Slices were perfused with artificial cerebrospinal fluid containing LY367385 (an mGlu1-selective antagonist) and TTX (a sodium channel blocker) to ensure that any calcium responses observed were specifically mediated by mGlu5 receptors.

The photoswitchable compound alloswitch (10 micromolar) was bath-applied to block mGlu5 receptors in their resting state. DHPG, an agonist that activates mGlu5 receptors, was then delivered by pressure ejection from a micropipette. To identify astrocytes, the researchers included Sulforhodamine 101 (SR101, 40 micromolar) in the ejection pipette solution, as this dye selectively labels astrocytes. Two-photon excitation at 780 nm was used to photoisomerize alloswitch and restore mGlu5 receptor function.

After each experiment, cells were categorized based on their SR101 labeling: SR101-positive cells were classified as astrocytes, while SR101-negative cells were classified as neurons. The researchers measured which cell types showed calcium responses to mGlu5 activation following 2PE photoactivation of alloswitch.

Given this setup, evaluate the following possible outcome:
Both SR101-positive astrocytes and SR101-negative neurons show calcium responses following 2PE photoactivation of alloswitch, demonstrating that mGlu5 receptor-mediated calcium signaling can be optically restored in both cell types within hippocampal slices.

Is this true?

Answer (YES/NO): YES